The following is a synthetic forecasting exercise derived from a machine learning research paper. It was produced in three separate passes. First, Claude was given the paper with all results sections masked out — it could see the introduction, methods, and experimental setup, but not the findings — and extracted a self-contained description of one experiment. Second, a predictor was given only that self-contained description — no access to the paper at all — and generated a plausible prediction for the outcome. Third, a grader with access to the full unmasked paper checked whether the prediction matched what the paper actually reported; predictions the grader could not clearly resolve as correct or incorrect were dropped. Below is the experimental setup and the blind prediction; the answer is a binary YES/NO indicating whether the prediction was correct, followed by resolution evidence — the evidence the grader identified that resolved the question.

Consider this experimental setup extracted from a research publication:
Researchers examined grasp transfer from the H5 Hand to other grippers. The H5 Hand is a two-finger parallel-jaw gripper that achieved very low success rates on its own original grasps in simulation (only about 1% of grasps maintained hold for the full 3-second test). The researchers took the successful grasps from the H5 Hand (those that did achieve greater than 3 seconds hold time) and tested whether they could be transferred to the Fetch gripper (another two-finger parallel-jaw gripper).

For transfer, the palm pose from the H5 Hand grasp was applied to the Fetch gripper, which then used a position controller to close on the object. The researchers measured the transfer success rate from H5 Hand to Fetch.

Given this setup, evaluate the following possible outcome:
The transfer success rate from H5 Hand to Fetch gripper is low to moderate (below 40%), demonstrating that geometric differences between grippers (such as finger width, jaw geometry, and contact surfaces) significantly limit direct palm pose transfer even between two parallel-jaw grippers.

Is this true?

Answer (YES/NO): YES